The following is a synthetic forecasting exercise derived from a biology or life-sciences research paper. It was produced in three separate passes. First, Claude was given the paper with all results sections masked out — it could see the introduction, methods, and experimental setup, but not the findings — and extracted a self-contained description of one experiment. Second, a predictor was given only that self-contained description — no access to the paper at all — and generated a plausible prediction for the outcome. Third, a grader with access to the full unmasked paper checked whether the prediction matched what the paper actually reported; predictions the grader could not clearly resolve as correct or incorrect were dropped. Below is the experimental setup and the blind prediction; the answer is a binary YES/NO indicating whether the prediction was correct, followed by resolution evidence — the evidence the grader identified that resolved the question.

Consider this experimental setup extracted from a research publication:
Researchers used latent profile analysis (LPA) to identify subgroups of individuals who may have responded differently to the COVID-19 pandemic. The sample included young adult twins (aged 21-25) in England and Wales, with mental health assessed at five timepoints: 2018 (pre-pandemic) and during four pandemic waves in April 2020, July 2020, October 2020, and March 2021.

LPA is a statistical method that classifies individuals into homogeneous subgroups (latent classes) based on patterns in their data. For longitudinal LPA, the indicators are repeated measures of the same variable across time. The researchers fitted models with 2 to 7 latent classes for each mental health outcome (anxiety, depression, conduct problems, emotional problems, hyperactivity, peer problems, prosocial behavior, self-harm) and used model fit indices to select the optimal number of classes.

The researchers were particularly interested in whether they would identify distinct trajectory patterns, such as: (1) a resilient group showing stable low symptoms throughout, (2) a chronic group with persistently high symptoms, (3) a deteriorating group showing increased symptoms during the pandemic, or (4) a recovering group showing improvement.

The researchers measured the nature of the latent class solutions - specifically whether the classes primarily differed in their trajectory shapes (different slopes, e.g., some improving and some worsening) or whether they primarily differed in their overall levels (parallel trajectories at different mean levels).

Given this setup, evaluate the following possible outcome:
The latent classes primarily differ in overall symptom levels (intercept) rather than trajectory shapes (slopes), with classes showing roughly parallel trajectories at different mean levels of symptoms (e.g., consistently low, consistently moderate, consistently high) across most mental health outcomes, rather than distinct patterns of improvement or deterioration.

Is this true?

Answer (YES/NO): YES